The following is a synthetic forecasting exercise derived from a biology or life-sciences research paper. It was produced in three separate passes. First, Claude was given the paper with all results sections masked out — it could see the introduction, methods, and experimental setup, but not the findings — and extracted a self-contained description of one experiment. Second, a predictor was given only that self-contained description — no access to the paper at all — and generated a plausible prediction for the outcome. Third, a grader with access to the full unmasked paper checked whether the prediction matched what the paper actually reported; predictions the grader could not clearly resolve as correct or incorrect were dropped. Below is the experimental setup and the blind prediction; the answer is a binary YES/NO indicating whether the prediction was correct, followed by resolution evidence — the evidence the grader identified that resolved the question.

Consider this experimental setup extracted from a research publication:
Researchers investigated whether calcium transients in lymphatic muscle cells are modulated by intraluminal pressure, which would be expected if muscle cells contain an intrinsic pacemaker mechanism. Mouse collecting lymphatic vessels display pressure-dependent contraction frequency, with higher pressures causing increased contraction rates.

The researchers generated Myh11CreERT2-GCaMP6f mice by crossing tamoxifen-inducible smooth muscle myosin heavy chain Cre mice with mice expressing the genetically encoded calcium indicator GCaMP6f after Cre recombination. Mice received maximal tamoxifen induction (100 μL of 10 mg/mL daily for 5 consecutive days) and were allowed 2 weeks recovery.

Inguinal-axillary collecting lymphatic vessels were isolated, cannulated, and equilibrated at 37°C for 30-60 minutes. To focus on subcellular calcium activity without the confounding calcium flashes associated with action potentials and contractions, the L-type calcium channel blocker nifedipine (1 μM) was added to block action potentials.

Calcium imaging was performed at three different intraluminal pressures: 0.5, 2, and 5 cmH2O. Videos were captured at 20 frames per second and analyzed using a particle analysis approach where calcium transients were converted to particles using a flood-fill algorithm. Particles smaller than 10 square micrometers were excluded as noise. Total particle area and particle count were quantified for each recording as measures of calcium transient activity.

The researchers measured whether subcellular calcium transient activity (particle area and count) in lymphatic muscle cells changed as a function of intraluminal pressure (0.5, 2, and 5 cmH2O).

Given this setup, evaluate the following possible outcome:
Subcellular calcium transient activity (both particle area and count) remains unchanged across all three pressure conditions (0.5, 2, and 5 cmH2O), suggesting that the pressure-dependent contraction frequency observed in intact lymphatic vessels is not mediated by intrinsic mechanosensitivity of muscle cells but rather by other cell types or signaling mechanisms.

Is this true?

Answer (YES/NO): NO